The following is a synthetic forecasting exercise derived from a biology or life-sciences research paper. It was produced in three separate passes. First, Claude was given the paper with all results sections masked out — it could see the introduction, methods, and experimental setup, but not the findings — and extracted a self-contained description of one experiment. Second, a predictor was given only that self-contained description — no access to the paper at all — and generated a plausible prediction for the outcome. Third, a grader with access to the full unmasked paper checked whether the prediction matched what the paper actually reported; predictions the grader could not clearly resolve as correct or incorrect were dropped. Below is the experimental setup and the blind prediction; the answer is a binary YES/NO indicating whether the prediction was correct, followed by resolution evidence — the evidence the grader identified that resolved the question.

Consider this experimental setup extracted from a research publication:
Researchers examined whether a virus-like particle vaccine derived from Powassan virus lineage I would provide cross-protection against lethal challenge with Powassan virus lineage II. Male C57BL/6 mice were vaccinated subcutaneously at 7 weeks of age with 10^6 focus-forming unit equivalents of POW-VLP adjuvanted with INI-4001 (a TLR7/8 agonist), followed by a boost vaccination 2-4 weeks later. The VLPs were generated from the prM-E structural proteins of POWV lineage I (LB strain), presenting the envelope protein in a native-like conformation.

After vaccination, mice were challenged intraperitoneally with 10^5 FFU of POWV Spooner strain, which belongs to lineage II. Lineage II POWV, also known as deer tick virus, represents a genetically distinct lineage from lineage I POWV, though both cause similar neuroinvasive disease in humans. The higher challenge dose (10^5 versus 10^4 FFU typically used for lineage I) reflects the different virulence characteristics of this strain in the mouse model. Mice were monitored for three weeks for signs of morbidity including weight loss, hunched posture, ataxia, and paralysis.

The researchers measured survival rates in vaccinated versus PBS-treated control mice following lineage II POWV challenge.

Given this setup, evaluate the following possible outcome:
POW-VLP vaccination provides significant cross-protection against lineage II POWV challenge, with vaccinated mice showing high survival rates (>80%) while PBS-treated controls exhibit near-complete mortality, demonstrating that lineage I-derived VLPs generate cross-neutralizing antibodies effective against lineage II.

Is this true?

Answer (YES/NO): YES